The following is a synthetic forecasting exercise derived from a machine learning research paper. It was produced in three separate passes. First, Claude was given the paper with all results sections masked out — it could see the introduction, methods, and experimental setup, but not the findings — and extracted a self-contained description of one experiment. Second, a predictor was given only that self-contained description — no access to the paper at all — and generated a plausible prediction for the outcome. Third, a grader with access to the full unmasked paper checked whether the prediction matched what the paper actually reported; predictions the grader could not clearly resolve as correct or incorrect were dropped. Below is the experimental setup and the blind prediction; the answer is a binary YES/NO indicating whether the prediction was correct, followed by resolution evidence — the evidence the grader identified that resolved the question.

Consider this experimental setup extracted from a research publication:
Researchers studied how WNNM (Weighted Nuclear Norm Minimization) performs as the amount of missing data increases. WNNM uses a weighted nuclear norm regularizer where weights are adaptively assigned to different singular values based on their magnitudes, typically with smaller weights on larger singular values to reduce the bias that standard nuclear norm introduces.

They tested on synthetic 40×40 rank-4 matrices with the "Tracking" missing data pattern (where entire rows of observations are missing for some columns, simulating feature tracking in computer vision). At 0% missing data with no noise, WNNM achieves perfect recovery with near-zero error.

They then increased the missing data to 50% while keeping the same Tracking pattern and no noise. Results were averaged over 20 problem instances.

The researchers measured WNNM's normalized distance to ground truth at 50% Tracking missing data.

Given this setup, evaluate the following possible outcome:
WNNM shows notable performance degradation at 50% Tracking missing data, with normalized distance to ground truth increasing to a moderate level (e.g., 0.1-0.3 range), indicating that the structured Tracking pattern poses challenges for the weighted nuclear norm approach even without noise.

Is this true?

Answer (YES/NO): NO